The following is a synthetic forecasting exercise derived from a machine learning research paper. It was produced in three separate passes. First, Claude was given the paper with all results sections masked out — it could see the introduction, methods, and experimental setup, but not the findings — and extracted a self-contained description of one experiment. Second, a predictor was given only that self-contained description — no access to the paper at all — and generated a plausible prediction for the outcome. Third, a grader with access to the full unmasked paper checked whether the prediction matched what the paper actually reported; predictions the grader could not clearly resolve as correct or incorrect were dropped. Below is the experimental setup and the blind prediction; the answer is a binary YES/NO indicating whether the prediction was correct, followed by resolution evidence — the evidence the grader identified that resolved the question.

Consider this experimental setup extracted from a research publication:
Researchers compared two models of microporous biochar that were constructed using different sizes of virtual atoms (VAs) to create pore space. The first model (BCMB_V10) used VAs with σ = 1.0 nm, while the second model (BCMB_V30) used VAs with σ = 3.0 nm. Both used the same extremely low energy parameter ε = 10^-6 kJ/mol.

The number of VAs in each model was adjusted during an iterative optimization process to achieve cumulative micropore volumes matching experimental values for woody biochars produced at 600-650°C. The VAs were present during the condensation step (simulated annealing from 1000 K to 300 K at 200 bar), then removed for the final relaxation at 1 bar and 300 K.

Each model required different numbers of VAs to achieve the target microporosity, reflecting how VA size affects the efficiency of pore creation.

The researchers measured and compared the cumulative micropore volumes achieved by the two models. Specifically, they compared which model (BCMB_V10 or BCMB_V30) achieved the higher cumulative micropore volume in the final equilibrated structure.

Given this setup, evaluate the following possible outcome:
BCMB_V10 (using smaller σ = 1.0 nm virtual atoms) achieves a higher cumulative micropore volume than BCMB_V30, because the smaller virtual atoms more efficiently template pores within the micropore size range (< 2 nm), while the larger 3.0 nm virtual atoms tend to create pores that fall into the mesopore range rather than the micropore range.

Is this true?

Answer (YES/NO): YES